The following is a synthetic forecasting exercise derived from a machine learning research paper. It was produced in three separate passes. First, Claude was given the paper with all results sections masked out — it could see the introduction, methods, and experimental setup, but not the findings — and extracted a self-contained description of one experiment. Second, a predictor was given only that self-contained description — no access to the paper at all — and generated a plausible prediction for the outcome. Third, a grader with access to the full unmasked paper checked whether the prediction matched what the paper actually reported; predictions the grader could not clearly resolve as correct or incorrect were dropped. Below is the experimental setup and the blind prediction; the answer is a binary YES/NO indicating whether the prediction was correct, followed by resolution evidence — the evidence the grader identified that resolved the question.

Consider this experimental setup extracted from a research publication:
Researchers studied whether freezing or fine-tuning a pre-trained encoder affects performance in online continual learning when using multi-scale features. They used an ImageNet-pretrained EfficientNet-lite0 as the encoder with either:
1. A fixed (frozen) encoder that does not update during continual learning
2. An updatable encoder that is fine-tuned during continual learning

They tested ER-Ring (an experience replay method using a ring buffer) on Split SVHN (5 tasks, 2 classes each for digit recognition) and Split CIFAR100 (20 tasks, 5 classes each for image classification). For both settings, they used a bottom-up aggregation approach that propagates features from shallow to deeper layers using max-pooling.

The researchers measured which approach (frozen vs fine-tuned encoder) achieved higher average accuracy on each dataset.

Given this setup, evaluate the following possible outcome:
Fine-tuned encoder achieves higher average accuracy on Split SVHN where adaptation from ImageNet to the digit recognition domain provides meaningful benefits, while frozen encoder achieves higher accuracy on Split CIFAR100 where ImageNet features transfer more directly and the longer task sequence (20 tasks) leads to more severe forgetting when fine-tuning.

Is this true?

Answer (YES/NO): YES